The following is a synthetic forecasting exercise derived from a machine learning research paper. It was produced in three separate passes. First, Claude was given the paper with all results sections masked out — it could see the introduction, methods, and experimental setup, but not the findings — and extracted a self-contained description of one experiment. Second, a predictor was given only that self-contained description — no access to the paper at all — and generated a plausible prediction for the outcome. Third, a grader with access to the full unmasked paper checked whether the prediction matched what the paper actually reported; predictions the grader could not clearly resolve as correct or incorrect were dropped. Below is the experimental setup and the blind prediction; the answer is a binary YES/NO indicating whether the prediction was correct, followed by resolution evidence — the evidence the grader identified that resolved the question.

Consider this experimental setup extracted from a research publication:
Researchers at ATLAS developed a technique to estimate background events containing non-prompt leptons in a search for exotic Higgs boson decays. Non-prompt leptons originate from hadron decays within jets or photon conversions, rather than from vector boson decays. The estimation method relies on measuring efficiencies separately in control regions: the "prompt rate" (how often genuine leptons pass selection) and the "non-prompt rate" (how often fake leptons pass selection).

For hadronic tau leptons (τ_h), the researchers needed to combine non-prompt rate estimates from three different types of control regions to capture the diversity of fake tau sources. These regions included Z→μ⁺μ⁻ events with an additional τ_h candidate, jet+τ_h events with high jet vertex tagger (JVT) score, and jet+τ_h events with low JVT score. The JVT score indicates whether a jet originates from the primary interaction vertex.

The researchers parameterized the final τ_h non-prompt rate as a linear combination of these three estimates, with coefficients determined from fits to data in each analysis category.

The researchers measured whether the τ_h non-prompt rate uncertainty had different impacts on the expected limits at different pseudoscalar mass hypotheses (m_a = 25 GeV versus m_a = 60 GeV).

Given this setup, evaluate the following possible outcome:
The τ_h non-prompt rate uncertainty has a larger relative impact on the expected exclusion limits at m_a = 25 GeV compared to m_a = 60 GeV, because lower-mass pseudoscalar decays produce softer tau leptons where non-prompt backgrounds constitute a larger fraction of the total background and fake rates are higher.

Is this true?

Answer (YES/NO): YES